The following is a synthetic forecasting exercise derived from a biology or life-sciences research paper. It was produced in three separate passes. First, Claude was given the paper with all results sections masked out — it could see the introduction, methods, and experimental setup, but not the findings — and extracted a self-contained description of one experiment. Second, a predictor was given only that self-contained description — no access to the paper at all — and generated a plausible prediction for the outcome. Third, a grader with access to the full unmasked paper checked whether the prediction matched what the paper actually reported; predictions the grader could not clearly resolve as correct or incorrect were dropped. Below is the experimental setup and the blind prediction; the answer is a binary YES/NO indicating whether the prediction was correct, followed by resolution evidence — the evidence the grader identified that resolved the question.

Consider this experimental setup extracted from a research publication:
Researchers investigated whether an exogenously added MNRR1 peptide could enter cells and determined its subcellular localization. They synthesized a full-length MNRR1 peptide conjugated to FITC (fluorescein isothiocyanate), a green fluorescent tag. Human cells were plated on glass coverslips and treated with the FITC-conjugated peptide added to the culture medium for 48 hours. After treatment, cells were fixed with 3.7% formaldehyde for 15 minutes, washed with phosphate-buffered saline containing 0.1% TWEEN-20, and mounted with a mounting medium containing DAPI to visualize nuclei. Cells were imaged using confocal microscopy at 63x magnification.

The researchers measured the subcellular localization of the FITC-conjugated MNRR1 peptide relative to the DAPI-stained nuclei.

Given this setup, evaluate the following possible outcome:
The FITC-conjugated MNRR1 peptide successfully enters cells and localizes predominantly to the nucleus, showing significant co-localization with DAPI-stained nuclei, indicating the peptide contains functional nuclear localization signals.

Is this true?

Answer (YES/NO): YES